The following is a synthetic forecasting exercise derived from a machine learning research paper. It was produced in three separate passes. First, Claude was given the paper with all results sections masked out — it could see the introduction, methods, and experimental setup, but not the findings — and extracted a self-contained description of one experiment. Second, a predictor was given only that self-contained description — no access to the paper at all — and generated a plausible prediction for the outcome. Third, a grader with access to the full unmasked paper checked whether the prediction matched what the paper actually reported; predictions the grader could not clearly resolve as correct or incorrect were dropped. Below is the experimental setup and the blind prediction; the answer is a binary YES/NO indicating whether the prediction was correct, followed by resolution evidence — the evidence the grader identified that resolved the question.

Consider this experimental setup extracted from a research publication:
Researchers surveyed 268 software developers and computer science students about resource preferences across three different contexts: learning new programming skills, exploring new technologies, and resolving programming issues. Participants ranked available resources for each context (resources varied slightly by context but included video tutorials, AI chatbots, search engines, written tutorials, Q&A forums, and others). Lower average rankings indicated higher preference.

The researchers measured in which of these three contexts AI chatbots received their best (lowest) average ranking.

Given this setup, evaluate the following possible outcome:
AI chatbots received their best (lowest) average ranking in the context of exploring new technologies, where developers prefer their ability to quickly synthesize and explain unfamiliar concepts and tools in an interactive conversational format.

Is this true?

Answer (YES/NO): NO